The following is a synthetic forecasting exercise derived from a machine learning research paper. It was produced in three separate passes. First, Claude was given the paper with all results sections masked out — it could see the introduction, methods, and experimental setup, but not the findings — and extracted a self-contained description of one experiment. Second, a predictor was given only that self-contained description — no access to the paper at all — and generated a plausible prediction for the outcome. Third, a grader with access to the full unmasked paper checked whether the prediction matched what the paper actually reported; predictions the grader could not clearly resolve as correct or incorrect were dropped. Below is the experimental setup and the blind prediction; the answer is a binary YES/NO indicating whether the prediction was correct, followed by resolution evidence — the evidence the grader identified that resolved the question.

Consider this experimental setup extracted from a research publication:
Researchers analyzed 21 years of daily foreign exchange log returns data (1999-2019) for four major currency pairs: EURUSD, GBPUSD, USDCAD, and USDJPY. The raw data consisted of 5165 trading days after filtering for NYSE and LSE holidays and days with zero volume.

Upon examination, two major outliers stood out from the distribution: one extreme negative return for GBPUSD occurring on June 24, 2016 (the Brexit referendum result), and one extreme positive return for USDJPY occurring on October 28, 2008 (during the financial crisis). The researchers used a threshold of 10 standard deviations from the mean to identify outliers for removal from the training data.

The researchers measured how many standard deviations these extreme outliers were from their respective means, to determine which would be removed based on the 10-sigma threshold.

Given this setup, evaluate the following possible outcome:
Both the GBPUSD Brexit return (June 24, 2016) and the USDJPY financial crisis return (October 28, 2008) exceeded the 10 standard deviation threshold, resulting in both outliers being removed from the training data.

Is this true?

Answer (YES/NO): NO